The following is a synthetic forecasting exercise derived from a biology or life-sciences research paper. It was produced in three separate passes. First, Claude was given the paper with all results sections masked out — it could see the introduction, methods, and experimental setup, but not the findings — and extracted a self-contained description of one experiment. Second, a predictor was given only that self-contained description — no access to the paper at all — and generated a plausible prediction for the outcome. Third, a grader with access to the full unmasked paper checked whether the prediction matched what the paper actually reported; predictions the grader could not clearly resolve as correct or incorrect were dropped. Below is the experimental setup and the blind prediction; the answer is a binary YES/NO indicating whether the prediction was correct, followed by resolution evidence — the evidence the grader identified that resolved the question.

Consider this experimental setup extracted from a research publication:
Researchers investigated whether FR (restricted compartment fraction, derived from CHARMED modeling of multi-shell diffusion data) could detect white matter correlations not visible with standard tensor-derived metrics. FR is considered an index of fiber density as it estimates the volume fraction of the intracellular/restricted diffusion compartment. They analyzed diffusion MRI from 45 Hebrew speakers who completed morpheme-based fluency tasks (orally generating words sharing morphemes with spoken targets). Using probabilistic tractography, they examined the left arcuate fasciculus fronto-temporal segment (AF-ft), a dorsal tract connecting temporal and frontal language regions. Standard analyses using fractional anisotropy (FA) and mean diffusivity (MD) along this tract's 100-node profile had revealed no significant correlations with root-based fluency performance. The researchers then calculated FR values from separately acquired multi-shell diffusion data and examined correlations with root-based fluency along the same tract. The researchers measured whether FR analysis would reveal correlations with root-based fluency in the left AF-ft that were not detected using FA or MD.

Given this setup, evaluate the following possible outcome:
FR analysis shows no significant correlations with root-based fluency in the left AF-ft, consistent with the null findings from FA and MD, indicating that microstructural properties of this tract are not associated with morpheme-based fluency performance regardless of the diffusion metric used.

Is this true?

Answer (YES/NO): NO